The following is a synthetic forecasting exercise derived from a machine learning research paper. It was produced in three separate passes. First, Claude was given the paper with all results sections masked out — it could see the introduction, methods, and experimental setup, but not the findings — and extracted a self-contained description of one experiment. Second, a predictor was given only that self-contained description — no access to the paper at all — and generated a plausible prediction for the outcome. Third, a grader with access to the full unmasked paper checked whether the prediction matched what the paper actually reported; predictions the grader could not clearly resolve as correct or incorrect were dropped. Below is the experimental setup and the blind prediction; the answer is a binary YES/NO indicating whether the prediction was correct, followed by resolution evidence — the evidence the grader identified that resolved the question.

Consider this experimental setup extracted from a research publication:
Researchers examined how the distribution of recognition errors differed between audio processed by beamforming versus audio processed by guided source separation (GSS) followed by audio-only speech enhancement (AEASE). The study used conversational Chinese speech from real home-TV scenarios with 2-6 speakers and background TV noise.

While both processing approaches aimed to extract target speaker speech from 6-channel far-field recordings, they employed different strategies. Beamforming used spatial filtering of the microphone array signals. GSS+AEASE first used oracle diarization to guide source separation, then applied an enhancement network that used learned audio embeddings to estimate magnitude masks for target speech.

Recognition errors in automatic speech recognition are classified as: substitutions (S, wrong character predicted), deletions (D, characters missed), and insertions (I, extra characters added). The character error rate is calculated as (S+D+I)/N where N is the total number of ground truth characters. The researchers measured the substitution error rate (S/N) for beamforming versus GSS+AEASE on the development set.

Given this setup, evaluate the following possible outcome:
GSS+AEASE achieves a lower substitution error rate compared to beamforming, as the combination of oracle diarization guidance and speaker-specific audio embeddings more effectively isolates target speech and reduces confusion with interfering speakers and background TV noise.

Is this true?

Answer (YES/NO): YES